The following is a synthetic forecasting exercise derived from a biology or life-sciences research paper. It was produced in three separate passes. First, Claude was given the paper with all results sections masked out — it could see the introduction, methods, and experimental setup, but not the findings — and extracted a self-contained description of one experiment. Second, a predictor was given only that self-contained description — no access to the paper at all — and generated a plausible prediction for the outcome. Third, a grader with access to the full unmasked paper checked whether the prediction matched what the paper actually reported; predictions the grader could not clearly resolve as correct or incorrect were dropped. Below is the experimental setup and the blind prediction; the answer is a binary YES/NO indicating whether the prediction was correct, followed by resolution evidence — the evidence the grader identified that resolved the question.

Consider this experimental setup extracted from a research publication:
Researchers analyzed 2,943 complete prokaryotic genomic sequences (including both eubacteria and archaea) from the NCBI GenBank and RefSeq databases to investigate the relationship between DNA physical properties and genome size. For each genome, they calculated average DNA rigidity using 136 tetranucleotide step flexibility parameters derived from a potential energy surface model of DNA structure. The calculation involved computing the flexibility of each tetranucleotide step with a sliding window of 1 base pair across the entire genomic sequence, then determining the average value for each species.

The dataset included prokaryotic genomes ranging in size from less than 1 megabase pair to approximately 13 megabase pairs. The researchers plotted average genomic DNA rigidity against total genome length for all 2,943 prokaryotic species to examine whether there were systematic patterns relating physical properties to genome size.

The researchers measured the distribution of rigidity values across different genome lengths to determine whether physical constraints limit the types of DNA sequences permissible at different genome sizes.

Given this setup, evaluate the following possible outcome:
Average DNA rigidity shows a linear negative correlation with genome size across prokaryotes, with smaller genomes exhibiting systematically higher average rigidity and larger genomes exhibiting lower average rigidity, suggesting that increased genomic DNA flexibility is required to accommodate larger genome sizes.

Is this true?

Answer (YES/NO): NO